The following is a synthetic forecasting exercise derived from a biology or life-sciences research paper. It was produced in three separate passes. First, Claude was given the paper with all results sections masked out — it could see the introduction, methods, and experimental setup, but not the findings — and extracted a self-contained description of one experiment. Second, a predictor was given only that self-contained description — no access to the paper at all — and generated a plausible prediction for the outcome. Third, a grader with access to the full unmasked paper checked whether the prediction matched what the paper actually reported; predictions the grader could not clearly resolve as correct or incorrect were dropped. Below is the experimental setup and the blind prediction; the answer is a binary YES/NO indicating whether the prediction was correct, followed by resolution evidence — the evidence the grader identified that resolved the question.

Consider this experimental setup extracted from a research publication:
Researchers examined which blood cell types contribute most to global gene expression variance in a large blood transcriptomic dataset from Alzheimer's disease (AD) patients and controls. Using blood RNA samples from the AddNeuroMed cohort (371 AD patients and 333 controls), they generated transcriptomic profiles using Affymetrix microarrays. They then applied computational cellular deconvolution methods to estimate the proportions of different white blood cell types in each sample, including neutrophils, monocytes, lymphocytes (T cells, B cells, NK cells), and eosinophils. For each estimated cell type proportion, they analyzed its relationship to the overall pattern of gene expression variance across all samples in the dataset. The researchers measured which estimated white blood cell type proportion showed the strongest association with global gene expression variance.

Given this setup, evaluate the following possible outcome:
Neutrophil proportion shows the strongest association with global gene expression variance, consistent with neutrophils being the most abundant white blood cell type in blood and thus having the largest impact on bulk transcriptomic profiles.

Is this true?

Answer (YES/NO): YES